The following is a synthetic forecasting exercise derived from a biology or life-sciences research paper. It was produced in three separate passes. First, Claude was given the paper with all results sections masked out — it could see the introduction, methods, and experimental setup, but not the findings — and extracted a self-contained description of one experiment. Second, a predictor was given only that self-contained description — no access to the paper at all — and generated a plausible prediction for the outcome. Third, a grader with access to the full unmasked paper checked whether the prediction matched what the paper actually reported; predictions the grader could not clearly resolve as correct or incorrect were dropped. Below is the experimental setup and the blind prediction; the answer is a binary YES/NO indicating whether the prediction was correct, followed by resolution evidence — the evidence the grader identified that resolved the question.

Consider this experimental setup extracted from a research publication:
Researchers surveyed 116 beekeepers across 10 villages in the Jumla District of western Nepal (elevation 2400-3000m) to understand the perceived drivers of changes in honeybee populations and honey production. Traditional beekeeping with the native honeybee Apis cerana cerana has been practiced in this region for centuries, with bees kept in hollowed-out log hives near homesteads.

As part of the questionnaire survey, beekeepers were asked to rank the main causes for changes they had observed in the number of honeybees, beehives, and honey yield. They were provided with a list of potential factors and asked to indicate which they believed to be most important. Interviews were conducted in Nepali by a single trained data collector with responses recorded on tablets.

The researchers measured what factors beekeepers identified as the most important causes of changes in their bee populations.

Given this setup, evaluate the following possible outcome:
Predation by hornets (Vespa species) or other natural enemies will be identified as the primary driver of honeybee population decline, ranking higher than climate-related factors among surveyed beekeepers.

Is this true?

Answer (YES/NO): NO